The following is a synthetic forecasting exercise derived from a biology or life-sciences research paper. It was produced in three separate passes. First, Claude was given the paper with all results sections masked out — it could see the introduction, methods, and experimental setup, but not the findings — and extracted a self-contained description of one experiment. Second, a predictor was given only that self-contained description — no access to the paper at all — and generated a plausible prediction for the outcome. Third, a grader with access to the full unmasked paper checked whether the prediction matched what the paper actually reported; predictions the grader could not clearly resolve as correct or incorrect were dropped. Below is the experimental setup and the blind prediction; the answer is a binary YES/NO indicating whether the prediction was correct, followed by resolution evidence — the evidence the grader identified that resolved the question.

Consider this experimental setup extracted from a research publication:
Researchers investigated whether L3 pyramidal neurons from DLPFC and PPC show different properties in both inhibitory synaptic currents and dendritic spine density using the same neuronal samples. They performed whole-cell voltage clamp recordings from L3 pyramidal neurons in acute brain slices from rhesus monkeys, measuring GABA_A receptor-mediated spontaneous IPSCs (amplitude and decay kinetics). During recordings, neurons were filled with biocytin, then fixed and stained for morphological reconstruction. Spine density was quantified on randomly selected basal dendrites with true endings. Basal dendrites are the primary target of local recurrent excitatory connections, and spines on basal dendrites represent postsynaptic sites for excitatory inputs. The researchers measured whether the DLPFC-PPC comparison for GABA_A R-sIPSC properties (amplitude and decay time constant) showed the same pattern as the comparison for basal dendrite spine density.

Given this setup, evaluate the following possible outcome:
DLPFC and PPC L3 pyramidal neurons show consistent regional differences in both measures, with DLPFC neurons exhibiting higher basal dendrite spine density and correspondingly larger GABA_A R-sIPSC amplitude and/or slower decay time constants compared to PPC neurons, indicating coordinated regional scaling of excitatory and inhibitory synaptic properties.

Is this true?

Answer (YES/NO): NO